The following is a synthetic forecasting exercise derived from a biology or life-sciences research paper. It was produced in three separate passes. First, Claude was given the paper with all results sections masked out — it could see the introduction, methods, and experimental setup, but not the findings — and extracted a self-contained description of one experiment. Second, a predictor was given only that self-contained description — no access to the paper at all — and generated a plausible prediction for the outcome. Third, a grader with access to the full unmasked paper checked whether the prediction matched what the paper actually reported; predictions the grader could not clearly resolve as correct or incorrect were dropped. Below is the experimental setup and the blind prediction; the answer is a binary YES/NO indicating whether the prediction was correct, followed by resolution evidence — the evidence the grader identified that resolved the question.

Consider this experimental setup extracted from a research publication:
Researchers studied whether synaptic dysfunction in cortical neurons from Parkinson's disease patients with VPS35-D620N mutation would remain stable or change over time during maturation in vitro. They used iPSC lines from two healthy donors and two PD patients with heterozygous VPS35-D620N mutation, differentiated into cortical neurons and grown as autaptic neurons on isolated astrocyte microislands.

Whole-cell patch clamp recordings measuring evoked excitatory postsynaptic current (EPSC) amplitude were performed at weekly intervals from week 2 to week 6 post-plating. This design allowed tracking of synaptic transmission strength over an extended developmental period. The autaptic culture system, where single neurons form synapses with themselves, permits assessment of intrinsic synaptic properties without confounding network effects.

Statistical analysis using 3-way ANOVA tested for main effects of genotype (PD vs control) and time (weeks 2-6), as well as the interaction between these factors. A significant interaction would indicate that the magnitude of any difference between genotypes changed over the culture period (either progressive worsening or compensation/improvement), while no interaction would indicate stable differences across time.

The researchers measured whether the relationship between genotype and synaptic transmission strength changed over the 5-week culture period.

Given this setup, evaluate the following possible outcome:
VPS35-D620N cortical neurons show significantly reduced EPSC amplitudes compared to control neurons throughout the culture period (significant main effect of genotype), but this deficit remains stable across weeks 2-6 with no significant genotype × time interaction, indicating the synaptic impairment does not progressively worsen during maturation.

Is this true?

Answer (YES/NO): YES